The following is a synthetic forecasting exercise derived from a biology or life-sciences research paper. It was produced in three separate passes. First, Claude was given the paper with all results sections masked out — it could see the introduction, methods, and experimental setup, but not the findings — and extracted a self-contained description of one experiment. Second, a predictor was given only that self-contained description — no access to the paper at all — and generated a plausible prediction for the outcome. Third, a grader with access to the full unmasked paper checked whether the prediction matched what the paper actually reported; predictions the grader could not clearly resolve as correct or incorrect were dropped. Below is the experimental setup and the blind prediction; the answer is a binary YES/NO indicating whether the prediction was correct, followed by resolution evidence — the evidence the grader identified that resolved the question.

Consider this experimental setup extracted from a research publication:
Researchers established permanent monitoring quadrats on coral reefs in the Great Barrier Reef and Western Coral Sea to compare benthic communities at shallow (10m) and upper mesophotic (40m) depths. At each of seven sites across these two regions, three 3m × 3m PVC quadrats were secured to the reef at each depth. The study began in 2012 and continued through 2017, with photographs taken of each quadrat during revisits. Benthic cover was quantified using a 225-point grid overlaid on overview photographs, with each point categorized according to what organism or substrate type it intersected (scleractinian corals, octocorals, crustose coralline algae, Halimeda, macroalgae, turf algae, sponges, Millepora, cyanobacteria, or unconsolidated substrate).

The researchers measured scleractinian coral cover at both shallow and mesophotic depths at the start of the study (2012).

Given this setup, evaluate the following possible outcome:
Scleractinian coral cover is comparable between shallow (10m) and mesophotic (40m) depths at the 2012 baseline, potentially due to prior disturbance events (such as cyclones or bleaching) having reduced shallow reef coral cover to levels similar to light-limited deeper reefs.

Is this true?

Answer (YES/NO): NO